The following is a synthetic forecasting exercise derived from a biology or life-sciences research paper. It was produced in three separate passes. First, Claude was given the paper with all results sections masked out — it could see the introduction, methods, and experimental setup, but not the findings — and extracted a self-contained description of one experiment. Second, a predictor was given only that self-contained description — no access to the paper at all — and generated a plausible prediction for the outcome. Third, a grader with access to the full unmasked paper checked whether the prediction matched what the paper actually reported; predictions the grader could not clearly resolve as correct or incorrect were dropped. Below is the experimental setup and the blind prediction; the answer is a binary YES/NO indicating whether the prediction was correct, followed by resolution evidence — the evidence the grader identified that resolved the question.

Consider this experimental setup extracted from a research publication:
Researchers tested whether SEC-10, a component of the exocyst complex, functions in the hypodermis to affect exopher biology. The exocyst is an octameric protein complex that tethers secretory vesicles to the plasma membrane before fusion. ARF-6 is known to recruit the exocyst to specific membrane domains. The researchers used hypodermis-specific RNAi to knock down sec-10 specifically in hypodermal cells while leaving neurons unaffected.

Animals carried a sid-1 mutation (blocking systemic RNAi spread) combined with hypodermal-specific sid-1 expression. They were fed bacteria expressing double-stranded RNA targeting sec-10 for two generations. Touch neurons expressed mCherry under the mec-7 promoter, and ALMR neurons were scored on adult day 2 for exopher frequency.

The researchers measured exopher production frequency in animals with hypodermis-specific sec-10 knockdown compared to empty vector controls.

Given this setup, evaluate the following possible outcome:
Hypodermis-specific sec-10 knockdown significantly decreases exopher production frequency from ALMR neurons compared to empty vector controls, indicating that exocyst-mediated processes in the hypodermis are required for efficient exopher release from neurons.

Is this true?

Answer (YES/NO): YES